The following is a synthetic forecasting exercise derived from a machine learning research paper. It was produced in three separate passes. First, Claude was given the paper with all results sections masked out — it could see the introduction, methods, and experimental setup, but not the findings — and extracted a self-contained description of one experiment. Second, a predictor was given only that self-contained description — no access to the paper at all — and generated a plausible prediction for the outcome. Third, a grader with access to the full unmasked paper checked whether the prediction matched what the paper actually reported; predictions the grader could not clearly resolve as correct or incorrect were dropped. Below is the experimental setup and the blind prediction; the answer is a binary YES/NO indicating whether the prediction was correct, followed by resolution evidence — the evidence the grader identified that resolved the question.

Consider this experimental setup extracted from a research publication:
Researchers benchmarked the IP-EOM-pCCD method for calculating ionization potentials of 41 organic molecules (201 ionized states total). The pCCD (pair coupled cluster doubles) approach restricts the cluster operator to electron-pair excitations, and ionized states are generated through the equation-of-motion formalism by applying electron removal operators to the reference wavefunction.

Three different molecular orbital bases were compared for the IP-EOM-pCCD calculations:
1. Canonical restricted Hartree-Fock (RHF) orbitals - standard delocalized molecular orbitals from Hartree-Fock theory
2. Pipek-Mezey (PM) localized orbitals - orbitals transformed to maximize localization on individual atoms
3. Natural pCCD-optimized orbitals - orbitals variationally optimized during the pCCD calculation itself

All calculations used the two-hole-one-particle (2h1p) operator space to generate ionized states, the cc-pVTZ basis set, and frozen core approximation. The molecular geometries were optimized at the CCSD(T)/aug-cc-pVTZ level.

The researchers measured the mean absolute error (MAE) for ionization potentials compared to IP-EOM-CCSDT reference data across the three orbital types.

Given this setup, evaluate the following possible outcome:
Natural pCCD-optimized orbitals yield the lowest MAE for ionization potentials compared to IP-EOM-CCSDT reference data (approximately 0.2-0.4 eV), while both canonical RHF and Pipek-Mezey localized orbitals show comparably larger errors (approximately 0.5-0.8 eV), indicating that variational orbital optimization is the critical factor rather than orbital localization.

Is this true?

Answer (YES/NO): NO